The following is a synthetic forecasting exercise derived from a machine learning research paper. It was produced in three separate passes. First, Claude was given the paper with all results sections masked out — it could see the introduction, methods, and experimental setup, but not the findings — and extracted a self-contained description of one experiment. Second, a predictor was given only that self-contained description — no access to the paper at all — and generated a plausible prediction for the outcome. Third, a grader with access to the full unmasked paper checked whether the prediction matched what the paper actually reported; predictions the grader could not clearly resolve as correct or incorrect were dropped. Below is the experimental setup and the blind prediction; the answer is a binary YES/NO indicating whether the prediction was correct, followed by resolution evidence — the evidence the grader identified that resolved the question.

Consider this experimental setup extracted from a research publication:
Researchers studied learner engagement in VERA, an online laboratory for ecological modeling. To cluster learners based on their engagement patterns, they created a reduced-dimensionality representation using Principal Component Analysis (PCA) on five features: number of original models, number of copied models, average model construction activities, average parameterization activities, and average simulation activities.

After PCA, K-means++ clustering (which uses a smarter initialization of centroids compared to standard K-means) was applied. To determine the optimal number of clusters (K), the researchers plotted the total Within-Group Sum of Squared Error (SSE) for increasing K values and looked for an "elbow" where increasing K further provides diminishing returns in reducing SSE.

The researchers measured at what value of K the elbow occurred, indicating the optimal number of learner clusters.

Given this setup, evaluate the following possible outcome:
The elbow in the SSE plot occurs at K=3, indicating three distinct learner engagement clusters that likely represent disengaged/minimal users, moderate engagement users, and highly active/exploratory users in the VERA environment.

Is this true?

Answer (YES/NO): NO